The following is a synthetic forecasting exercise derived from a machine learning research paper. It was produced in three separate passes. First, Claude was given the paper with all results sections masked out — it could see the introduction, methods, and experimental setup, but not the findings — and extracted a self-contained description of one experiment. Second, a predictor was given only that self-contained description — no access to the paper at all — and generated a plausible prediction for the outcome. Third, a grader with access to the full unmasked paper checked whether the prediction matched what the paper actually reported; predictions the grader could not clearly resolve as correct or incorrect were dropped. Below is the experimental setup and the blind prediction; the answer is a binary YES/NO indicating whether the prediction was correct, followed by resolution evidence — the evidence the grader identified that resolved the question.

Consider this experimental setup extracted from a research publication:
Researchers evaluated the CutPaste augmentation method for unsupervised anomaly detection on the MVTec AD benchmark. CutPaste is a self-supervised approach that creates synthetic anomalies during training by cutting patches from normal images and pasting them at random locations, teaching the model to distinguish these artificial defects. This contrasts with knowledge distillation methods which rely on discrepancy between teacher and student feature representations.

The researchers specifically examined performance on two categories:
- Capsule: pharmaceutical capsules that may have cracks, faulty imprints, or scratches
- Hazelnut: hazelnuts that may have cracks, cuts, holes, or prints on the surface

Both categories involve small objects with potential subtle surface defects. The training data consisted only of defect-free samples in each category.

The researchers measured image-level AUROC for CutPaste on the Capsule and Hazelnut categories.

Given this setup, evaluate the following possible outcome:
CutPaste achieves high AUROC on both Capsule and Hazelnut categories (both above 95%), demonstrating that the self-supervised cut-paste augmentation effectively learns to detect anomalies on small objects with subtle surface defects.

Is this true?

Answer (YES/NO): YES